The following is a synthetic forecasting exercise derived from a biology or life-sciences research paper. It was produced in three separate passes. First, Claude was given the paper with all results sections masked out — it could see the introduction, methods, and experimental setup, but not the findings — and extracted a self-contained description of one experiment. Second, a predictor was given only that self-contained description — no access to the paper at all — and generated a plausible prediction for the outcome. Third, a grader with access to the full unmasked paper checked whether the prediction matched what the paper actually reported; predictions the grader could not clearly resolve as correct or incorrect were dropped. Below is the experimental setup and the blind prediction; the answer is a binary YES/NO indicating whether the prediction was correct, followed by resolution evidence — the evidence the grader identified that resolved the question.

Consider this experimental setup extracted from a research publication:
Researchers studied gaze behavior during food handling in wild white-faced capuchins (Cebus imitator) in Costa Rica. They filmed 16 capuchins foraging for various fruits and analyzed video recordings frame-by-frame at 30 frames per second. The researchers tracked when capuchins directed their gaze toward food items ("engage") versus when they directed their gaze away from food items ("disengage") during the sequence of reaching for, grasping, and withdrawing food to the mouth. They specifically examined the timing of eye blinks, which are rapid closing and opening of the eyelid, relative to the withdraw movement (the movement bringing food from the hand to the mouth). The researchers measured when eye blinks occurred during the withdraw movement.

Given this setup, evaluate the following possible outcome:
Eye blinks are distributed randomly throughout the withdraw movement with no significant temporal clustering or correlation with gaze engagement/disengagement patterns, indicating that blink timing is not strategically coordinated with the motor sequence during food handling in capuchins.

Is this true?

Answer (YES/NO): NO